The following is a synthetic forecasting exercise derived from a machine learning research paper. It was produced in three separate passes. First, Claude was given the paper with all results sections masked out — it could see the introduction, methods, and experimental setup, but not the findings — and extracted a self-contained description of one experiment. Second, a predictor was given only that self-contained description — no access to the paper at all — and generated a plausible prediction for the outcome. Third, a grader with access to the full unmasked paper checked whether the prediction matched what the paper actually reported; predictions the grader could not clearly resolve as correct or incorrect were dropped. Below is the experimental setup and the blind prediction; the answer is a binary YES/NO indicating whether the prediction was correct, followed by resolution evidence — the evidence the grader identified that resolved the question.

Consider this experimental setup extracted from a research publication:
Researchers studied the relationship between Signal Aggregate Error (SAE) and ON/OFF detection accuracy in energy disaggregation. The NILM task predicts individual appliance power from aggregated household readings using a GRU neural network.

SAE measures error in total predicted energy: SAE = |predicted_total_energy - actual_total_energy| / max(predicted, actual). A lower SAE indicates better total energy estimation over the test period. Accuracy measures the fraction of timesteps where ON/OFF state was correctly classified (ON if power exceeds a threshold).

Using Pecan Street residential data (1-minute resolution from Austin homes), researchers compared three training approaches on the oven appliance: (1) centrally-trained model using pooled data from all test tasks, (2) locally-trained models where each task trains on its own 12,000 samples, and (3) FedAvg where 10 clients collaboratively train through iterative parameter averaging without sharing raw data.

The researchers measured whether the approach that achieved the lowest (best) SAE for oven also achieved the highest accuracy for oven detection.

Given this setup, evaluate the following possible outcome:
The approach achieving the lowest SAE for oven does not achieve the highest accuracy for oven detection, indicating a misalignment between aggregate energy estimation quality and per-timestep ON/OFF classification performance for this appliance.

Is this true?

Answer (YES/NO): YES